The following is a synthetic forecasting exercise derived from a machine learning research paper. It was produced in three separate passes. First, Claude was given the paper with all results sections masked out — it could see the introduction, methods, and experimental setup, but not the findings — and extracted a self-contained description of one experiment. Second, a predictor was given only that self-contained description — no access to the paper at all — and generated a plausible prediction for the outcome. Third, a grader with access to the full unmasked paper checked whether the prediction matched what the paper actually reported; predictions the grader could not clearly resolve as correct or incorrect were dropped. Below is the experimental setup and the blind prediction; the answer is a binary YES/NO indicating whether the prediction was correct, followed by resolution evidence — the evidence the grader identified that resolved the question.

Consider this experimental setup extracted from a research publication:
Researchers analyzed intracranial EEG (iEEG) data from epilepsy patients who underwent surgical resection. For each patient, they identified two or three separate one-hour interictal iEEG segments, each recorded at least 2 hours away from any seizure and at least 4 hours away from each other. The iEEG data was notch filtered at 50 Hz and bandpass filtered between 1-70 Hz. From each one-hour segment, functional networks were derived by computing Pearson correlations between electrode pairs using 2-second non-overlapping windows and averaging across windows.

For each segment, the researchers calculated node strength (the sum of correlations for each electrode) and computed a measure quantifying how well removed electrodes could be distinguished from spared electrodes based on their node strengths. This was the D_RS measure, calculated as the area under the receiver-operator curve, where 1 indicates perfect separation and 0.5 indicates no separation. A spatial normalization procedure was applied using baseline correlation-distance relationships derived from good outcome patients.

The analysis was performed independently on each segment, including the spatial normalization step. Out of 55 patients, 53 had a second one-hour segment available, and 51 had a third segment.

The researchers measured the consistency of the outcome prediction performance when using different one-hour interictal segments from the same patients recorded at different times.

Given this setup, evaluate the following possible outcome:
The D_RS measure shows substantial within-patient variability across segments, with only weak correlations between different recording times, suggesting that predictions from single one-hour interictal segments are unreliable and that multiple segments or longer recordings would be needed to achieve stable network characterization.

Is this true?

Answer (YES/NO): NO